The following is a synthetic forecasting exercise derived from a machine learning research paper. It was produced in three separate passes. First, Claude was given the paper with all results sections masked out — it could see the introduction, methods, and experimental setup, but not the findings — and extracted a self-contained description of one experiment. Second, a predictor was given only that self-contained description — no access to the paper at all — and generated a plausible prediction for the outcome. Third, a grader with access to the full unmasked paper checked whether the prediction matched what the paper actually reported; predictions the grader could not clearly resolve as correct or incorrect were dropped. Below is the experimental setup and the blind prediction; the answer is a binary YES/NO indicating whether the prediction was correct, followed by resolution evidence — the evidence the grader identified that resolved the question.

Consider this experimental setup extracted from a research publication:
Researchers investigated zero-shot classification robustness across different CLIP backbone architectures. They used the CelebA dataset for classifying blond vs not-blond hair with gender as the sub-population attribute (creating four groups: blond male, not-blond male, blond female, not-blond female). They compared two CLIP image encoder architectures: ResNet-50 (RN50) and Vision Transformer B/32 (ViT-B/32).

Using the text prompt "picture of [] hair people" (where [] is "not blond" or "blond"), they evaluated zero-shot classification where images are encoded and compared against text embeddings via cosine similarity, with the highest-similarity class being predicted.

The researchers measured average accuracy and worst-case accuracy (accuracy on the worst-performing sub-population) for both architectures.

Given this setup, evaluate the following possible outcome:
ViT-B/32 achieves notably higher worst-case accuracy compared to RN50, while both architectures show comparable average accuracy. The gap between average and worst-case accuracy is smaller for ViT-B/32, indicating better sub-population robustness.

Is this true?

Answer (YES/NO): NO